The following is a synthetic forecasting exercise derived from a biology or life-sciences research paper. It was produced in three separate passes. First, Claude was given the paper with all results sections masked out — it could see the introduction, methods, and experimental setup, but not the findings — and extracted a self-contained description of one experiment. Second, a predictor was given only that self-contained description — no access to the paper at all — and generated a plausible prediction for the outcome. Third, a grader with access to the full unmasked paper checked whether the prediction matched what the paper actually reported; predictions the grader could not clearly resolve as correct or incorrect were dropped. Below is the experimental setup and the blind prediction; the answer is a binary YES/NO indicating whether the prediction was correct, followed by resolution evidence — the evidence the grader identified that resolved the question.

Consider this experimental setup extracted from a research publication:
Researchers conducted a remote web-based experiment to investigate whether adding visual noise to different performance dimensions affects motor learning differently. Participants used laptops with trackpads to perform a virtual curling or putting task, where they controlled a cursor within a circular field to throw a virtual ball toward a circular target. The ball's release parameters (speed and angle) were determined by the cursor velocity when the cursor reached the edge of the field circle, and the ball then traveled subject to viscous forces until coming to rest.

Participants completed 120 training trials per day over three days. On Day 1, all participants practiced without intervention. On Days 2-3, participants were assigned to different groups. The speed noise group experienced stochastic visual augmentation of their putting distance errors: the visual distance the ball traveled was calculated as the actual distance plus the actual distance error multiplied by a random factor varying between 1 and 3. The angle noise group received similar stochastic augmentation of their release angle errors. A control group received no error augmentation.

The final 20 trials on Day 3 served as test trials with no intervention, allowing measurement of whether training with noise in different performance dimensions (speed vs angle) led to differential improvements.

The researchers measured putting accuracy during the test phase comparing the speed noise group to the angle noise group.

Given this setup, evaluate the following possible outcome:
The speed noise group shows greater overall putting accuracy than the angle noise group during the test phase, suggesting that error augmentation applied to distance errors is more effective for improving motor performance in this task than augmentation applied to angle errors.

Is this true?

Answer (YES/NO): NO